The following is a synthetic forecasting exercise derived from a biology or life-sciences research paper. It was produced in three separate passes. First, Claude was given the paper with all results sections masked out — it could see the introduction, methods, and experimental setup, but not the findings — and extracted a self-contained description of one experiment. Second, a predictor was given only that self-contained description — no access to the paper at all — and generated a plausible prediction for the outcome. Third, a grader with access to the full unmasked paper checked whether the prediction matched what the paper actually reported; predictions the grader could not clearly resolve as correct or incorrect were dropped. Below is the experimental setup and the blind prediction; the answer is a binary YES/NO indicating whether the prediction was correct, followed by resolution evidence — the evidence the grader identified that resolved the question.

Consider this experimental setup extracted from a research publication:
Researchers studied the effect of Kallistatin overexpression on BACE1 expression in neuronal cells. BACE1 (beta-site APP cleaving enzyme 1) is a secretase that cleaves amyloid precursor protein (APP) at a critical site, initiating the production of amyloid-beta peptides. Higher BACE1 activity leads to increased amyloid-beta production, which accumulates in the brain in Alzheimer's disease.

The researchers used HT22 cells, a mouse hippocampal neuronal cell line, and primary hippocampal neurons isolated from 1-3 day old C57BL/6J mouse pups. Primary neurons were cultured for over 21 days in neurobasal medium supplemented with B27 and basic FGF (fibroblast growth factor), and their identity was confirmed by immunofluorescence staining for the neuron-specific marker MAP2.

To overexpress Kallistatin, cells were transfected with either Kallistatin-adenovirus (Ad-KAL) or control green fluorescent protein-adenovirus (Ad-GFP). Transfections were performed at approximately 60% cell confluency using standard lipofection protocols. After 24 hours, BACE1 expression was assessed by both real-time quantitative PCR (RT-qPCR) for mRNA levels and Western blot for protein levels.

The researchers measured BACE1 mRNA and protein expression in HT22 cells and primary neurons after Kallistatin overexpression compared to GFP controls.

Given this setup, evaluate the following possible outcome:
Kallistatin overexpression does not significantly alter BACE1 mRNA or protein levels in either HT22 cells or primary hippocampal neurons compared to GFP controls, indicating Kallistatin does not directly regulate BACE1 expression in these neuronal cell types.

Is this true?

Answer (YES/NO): NO